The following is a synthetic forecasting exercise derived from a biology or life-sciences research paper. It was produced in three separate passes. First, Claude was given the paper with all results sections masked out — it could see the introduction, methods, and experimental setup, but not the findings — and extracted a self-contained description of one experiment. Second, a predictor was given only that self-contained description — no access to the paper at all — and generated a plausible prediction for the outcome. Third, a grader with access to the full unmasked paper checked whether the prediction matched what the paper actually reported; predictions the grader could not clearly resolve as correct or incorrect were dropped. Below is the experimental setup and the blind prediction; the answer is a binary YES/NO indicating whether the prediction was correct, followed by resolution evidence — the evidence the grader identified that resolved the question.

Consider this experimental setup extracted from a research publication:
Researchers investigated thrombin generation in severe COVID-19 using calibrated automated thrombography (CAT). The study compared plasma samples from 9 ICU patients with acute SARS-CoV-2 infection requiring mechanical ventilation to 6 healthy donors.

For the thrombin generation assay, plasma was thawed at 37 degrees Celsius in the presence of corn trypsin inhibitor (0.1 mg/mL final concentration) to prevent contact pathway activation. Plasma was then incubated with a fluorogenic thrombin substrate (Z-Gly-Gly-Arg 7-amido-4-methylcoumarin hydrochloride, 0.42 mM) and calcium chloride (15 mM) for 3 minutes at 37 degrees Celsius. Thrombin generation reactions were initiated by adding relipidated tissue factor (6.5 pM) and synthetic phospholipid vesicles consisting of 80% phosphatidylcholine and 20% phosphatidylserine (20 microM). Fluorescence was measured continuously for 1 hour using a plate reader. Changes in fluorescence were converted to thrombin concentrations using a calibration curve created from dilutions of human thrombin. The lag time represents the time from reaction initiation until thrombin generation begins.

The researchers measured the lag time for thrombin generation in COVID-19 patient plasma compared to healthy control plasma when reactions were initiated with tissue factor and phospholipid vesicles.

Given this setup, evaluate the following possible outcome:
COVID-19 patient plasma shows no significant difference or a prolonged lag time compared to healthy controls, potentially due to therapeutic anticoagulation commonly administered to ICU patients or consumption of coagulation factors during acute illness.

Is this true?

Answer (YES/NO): YES